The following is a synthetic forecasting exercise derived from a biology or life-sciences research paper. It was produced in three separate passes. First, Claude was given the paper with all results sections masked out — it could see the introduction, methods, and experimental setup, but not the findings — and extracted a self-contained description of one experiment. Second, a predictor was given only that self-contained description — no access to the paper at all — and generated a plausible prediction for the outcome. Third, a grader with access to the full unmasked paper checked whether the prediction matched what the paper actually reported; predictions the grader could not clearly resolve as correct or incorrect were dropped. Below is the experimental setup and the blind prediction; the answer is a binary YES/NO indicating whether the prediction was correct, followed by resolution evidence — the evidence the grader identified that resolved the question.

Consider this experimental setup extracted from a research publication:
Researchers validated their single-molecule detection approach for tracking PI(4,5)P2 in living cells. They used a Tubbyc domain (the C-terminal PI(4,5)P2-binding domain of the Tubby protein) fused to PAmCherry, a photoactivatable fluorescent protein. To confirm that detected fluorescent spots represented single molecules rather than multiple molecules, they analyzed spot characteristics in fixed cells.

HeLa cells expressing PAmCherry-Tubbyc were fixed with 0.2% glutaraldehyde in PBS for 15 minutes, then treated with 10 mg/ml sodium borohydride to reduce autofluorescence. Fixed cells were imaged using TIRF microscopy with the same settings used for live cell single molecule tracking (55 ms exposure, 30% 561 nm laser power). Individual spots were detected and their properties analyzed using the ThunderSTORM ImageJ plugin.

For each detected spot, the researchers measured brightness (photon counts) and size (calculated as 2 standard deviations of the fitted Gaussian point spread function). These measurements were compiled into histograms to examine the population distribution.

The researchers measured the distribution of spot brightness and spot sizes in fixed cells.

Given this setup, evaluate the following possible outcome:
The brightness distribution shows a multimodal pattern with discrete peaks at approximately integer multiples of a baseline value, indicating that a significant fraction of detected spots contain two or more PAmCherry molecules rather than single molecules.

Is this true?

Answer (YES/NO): NO